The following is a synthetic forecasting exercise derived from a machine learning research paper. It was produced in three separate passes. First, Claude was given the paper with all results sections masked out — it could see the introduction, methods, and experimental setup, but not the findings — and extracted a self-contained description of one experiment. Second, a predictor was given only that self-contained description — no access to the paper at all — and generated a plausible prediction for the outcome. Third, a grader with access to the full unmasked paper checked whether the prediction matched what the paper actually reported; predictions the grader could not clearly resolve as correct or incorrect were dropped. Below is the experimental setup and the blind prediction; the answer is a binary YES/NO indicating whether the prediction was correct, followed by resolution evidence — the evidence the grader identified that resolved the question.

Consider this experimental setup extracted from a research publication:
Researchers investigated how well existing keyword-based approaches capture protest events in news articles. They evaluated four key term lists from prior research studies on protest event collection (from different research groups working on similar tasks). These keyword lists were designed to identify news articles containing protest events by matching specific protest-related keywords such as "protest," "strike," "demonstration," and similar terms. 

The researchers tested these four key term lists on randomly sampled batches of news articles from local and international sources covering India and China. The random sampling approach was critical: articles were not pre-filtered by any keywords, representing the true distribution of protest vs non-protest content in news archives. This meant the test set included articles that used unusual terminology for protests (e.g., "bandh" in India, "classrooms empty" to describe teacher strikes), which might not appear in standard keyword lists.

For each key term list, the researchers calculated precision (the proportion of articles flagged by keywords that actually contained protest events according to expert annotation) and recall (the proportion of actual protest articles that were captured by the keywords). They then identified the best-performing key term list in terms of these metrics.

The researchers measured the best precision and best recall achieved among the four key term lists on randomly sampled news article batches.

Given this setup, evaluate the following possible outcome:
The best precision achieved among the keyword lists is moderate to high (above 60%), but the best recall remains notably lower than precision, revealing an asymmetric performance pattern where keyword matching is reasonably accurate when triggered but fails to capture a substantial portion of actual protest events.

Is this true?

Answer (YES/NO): NO